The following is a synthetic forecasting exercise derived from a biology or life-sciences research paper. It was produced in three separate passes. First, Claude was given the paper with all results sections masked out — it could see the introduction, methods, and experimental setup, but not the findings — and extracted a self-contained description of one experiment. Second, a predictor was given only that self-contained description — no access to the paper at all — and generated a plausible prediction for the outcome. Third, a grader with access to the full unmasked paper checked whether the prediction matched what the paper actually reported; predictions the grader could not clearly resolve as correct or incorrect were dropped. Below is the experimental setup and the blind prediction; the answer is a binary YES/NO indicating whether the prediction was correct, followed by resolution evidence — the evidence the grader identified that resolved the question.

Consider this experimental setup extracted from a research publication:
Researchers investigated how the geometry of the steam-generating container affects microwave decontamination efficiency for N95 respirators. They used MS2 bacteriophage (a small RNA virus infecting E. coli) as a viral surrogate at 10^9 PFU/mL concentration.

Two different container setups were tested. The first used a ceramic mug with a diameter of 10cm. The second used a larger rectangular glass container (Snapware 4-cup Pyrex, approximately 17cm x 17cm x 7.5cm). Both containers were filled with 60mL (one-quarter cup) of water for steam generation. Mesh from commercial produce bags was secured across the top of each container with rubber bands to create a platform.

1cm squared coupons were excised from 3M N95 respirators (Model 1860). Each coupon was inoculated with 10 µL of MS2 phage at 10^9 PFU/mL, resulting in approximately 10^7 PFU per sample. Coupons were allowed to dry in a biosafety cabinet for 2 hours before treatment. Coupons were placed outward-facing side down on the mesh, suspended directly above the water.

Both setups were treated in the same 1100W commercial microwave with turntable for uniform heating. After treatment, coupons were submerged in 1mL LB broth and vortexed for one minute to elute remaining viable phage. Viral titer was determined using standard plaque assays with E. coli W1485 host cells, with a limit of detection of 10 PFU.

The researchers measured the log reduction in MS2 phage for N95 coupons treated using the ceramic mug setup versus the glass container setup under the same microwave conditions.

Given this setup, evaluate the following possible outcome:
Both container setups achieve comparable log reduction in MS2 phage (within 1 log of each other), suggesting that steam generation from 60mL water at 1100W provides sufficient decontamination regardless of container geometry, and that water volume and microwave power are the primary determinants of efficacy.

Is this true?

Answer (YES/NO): NO